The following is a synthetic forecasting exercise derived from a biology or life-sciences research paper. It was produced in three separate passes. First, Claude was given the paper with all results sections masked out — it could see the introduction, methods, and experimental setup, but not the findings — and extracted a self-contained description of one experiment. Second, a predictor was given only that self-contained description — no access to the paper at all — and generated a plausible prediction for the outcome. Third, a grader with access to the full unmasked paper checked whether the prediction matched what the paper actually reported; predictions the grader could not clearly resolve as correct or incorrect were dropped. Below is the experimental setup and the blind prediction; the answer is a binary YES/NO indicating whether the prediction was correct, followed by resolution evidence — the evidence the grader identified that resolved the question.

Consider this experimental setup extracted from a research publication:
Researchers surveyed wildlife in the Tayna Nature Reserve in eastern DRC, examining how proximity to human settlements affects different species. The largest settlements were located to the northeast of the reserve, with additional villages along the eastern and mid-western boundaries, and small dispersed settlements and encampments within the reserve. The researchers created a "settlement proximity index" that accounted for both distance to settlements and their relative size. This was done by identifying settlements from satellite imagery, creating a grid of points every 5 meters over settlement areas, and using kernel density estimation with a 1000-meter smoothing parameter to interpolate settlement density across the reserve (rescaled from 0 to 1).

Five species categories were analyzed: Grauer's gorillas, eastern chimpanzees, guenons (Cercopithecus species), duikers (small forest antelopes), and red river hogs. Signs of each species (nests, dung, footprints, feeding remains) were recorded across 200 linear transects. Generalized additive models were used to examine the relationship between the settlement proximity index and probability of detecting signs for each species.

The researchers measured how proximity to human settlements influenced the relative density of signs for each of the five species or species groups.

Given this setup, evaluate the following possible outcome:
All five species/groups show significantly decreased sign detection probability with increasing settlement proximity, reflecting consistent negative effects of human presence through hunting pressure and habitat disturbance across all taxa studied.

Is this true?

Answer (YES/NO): YES